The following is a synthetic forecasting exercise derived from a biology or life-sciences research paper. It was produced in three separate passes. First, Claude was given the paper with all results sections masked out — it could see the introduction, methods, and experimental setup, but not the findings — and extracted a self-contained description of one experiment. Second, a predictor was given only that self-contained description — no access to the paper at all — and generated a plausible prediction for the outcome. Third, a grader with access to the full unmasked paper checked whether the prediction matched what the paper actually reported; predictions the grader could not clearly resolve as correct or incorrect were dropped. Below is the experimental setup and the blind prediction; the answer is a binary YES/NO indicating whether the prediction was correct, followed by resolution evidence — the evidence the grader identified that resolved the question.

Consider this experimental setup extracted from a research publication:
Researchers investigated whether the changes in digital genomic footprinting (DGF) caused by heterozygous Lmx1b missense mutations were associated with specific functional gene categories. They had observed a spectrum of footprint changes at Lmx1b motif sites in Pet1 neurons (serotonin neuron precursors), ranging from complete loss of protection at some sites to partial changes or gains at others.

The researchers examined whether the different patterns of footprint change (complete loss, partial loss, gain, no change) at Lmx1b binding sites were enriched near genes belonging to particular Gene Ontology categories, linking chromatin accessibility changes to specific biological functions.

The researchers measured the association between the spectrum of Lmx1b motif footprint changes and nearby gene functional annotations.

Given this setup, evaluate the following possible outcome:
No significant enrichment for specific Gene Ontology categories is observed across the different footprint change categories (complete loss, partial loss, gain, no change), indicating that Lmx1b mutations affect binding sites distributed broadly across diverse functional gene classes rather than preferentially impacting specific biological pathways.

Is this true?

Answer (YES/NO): NO